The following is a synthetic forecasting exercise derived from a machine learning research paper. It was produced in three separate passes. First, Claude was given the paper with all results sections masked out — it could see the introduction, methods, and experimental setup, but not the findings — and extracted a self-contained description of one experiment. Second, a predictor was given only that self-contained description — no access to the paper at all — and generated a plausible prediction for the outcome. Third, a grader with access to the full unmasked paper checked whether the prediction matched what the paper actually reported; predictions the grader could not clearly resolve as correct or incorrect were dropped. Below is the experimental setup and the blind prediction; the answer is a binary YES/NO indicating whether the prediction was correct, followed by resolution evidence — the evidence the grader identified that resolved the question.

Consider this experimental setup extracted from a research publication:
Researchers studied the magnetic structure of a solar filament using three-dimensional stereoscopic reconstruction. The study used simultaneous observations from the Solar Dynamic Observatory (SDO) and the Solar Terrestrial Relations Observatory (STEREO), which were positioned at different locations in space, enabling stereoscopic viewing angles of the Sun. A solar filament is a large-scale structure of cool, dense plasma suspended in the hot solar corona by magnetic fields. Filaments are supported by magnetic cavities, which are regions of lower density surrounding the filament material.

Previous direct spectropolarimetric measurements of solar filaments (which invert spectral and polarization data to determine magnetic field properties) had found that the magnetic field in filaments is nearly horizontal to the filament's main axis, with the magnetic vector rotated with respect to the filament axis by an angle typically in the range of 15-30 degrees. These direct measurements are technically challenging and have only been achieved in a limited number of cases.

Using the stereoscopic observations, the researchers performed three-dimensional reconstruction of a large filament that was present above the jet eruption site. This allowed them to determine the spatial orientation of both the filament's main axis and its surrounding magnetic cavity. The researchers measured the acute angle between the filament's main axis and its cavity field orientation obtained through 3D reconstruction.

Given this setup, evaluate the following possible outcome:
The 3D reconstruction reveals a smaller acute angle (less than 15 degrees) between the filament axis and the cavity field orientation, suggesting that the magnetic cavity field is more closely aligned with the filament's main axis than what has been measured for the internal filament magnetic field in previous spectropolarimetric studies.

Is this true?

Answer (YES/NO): NO